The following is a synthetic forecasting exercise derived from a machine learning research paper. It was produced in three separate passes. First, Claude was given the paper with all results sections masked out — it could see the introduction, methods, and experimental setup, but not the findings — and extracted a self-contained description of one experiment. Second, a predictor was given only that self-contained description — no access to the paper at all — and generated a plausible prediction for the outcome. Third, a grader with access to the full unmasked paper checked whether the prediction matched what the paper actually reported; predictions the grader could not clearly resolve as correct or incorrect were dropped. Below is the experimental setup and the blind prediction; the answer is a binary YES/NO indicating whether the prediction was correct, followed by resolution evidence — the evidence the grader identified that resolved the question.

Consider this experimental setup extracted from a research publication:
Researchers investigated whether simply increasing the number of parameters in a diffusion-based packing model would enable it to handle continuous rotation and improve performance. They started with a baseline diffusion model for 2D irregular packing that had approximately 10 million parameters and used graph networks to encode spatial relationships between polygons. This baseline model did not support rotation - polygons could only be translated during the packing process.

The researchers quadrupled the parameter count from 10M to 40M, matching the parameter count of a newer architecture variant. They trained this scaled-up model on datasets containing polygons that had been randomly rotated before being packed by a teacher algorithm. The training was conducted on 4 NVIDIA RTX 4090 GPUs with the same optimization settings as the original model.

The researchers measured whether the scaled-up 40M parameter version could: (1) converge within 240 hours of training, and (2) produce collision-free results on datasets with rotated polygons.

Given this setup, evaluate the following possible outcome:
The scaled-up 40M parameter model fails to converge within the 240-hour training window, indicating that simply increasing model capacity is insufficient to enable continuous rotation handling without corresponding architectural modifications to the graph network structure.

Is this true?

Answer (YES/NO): YES